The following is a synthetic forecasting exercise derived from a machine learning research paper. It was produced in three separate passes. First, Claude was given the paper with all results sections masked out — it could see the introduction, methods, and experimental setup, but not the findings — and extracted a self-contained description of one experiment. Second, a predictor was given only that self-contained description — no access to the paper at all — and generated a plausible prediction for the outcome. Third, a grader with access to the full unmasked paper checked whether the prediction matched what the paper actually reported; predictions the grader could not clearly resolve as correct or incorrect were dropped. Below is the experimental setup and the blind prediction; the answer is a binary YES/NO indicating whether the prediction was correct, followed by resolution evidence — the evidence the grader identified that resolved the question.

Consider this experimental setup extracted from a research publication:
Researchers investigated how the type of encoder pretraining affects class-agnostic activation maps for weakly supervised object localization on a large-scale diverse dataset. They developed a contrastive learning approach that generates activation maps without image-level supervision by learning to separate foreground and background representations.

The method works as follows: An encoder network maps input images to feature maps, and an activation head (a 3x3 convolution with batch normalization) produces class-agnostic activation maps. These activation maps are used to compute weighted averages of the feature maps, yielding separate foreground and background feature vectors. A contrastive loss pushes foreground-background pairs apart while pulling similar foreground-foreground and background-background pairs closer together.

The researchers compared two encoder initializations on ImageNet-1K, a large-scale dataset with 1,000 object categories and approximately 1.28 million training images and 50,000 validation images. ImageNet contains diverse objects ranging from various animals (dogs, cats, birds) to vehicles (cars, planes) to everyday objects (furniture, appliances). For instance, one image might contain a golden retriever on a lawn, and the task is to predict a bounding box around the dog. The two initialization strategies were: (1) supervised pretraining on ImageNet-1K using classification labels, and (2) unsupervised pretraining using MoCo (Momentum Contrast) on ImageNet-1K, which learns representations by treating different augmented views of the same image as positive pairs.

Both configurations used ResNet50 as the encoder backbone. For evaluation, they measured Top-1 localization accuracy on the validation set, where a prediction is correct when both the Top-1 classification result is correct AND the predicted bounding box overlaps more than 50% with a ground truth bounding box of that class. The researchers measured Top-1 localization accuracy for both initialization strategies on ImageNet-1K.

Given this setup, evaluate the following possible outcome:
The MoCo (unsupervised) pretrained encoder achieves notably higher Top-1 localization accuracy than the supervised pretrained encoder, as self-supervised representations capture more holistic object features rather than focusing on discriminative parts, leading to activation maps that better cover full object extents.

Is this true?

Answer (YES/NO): NO